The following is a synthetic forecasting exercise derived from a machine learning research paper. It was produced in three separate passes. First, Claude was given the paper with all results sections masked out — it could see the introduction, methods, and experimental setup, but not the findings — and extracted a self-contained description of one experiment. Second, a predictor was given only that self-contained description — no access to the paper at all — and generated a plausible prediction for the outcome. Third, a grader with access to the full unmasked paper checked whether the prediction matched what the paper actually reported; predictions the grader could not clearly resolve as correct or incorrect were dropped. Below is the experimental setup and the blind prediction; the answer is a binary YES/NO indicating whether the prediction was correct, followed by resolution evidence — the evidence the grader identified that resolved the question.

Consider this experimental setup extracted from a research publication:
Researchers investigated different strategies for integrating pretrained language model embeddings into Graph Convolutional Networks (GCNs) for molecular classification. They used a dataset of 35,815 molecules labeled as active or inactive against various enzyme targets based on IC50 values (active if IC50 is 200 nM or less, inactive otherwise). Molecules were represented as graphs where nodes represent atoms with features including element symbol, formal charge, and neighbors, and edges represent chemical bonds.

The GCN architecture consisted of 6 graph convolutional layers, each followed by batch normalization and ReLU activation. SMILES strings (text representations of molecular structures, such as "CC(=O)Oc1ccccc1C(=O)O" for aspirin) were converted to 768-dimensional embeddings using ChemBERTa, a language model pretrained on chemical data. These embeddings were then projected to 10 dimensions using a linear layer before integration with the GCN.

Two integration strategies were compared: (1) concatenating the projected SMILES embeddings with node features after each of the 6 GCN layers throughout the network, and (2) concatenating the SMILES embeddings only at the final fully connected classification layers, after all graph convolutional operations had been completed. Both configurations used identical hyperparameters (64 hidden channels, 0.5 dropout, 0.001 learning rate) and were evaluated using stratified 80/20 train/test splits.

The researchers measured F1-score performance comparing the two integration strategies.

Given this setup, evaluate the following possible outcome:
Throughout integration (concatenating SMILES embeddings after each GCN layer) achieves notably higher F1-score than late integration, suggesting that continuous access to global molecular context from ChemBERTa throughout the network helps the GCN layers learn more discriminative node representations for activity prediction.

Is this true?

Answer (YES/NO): YES